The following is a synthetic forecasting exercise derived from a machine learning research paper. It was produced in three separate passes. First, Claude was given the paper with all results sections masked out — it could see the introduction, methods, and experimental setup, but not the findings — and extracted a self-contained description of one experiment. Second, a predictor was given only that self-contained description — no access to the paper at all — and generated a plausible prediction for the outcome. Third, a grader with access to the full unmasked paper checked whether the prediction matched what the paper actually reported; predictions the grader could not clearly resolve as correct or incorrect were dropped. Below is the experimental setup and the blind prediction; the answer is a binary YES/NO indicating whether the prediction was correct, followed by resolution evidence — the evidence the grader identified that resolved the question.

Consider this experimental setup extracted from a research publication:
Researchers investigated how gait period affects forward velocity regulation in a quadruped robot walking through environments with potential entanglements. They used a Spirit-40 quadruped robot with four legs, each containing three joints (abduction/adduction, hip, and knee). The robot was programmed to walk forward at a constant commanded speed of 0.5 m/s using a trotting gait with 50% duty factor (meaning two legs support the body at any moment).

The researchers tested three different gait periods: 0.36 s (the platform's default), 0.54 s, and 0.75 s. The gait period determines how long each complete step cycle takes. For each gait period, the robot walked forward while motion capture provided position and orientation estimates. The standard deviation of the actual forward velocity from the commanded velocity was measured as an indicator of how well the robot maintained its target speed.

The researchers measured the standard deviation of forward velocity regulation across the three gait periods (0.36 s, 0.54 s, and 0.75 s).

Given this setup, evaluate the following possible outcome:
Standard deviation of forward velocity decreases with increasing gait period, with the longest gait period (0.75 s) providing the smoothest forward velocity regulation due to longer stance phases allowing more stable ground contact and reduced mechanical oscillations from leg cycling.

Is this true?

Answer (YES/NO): NO